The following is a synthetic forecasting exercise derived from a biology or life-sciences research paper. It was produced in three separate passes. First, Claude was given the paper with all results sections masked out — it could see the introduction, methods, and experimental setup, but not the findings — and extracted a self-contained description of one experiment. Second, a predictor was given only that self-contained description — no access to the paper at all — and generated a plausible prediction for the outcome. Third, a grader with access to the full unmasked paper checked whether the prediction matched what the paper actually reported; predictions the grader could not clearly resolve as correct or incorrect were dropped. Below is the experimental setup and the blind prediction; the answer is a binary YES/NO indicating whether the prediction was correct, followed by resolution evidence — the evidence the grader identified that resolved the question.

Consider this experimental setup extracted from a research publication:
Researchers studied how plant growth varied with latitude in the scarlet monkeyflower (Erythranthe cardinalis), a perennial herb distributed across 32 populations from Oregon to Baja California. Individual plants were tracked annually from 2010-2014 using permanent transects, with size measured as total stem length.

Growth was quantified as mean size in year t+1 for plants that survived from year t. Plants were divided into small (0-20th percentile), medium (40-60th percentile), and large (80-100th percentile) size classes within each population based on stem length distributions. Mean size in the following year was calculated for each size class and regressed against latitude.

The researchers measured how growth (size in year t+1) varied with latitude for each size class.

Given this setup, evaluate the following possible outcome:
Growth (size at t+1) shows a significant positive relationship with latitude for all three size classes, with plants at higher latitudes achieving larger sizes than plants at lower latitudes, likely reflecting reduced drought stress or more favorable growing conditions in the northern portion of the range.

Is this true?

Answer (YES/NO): NO